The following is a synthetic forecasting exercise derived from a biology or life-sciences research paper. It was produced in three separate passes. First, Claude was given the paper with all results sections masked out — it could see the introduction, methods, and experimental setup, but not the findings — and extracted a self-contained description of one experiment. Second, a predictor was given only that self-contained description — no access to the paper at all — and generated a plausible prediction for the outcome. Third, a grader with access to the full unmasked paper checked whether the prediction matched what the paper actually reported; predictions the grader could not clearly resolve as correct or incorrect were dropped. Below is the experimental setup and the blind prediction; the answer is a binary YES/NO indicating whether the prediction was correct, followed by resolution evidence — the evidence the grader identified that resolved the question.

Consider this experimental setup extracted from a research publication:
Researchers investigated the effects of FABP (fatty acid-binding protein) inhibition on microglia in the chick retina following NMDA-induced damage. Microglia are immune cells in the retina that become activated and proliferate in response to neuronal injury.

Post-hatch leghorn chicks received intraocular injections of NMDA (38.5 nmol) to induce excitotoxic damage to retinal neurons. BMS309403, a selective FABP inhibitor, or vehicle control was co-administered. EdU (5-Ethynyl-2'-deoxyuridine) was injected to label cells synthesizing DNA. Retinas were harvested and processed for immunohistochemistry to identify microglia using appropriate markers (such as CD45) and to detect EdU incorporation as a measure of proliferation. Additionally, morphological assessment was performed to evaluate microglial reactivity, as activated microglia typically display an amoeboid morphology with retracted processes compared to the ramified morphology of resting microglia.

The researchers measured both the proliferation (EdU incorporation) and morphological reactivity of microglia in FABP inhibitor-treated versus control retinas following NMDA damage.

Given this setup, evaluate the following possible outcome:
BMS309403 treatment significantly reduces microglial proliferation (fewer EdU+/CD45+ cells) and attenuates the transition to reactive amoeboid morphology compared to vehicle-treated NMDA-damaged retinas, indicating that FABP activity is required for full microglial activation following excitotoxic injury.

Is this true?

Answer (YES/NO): NO